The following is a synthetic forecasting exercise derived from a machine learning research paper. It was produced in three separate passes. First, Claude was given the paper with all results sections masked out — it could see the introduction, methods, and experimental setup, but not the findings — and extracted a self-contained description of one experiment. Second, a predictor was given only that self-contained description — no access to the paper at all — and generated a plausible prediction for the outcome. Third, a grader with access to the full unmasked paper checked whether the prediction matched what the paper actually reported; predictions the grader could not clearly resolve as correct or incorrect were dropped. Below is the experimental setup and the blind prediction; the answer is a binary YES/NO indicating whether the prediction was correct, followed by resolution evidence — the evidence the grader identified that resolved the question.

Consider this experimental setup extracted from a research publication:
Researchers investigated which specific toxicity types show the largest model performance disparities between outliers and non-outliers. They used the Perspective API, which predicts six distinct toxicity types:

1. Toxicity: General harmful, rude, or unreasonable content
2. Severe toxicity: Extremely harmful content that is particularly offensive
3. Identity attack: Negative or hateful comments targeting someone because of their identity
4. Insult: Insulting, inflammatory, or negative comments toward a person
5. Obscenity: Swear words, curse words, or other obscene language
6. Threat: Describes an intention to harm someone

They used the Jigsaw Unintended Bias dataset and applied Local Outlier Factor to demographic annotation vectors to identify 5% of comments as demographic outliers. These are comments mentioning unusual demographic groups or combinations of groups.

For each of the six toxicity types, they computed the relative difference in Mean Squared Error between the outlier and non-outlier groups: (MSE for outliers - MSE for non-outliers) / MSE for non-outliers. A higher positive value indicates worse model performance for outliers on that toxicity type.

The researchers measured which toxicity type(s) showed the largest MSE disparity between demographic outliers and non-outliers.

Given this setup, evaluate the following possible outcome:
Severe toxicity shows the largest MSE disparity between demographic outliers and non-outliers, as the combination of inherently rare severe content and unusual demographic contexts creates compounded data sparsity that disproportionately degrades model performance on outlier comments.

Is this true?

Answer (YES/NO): NO